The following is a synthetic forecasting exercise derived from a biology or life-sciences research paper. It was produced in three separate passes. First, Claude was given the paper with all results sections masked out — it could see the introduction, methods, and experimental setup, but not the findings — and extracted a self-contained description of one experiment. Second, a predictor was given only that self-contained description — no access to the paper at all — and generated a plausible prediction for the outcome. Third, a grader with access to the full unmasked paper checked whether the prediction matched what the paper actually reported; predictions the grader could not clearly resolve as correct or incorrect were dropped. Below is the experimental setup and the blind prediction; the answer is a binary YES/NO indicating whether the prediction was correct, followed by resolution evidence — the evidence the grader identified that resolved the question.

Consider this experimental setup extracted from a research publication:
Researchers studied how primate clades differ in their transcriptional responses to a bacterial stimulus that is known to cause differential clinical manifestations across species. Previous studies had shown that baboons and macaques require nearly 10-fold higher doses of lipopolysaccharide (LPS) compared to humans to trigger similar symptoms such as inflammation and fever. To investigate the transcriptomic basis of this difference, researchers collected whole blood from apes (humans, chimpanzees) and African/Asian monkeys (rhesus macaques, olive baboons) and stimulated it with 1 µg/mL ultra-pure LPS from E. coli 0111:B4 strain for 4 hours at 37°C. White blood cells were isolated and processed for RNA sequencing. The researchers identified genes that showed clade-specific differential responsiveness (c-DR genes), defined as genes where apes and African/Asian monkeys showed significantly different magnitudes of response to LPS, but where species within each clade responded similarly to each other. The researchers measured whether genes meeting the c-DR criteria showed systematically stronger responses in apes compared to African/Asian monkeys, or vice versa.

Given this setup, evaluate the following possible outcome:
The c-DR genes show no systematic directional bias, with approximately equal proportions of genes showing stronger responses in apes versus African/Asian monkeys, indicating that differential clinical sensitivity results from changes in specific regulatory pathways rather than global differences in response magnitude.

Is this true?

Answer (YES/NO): NO